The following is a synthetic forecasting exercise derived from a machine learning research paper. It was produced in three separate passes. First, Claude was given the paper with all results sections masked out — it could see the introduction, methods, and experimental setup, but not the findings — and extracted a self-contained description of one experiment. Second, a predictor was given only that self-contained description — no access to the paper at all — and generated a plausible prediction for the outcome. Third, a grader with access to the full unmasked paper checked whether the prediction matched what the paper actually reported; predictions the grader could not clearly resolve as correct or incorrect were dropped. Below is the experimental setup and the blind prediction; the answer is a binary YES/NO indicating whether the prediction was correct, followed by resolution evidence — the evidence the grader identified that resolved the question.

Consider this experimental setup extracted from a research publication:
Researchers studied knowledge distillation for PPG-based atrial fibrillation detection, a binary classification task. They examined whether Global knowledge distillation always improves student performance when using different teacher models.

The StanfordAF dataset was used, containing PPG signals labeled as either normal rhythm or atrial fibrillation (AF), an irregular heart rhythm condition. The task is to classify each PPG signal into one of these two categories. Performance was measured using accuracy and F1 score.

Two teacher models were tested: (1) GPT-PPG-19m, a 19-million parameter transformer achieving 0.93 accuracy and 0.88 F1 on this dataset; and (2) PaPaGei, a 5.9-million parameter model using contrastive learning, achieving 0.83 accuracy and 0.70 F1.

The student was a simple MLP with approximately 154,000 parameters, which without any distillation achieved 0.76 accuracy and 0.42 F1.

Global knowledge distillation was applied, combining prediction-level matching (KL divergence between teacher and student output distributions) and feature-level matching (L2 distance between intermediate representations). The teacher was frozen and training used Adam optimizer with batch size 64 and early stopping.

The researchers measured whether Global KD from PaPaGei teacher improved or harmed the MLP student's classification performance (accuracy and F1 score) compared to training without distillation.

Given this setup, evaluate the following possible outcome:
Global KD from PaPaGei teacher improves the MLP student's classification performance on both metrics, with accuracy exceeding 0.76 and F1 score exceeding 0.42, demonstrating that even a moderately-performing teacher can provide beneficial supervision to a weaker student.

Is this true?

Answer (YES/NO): NO